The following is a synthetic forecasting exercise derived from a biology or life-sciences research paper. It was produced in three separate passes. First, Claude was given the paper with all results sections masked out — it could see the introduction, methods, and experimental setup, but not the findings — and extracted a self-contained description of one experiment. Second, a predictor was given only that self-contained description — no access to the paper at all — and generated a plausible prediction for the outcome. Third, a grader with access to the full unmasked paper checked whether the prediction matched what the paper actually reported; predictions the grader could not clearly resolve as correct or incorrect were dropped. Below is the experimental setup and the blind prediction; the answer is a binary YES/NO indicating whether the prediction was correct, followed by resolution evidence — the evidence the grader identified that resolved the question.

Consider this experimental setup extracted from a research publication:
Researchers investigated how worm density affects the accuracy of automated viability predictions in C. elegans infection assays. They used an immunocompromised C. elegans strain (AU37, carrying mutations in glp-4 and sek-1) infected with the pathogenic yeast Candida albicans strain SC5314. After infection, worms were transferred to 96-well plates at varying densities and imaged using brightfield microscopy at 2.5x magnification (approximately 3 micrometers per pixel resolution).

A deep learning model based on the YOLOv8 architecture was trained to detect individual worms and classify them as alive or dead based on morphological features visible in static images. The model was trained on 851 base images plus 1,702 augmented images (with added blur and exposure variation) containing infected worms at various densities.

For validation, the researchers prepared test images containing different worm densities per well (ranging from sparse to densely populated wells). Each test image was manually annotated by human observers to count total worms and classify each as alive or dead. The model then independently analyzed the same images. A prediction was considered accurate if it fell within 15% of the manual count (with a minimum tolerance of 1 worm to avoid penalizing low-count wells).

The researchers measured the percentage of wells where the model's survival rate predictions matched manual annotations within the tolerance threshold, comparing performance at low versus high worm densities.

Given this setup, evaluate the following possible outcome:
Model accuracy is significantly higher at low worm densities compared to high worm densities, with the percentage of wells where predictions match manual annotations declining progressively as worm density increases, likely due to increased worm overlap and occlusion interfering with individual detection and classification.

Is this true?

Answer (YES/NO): NO